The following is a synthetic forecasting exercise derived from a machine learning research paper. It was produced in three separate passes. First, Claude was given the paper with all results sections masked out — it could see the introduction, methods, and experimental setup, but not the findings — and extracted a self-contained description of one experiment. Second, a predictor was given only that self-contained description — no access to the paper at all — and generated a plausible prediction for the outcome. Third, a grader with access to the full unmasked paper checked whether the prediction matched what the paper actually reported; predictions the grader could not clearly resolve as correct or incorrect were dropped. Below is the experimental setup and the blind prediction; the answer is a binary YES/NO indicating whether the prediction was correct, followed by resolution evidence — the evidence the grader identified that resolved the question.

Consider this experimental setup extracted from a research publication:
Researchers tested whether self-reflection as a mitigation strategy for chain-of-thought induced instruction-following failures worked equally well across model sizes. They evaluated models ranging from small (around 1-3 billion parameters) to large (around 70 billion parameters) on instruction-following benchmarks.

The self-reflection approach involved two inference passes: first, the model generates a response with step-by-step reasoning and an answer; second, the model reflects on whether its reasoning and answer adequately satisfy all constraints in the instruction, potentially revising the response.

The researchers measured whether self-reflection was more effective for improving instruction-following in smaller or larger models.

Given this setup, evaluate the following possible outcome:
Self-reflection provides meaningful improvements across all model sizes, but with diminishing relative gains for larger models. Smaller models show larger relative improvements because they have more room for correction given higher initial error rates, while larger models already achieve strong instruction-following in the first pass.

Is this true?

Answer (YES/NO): NO